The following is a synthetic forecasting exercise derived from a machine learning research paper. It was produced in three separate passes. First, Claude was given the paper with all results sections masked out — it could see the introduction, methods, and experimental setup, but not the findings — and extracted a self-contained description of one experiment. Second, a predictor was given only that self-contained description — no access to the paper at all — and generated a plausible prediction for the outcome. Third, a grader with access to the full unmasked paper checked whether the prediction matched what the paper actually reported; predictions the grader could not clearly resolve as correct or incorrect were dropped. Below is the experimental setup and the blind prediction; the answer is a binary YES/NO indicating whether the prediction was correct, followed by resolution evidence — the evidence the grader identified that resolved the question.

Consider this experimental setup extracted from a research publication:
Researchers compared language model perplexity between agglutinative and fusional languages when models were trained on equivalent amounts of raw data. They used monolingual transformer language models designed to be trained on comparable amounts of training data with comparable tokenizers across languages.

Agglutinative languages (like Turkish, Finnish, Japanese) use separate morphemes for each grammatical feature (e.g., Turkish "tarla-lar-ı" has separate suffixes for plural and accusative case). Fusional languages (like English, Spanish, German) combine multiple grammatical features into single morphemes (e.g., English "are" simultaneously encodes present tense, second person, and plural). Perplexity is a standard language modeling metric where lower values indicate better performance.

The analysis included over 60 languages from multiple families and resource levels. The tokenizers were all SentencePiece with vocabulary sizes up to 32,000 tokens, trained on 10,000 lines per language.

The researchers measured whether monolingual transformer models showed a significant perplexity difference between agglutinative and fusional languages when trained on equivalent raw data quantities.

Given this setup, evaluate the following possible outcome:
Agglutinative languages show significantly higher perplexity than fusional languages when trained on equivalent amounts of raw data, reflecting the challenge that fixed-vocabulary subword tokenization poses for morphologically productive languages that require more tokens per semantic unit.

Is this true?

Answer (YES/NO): YES